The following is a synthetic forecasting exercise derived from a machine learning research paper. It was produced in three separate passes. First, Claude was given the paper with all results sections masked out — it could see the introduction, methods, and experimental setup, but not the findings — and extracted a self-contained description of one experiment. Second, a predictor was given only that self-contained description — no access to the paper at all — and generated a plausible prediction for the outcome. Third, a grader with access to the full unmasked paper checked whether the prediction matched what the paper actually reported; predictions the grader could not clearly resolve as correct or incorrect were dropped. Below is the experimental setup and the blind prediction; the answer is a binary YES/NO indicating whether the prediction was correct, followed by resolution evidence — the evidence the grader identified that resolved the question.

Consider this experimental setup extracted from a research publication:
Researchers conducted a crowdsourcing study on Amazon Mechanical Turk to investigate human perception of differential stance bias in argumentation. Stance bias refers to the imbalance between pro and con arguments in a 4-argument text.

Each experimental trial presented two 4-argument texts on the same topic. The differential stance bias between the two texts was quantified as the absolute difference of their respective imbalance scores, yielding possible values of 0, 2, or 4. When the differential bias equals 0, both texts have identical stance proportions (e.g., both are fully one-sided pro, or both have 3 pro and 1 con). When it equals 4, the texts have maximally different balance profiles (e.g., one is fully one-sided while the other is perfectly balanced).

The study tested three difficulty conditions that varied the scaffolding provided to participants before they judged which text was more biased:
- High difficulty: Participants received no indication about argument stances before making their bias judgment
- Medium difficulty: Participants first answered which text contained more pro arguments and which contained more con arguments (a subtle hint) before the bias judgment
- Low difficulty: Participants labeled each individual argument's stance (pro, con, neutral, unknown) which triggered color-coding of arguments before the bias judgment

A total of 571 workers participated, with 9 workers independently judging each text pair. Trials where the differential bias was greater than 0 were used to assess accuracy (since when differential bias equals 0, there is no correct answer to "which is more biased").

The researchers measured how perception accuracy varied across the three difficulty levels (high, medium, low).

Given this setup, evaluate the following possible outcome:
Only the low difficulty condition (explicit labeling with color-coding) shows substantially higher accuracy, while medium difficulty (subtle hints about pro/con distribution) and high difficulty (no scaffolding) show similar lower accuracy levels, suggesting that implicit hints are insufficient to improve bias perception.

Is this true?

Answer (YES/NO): NO